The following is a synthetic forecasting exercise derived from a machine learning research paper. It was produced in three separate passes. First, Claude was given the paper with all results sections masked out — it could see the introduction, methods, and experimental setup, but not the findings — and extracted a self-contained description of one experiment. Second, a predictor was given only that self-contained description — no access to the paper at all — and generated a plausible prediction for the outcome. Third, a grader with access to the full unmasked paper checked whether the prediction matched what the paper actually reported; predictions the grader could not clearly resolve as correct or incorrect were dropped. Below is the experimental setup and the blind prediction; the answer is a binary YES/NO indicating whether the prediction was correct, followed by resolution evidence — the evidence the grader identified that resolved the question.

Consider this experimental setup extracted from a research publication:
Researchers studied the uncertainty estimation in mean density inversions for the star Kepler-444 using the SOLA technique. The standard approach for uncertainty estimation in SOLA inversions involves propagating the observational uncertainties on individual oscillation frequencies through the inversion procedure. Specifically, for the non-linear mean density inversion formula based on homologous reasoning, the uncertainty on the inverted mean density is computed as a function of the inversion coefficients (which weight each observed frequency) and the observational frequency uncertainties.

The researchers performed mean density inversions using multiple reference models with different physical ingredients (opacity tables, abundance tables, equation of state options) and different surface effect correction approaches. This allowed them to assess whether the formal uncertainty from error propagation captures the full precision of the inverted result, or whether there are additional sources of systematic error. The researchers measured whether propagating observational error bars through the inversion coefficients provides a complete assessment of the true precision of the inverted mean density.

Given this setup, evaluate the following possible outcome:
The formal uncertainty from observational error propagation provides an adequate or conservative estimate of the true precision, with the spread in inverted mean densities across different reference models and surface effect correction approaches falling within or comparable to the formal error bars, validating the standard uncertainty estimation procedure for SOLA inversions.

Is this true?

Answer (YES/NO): NO